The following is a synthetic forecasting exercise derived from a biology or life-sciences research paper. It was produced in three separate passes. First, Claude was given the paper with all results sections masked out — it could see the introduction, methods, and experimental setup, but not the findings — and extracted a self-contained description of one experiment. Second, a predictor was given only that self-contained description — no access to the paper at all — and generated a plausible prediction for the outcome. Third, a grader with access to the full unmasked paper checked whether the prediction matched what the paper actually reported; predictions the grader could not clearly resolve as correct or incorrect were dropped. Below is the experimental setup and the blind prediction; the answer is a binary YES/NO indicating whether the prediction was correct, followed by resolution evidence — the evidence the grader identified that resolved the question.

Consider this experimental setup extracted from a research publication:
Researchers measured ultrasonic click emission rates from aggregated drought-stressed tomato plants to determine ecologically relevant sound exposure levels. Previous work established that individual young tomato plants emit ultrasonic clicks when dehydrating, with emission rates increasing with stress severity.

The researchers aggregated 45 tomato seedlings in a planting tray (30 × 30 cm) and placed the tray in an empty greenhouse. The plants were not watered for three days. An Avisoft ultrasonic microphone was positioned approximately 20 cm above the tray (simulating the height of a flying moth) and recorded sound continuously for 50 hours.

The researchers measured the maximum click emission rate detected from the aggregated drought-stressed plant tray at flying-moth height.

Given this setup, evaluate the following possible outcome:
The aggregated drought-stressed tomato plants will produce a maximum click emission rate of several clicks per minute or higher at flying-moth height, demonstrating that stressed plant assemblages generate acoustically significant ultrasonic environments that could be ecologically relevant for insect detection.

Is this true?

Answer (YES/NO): YES